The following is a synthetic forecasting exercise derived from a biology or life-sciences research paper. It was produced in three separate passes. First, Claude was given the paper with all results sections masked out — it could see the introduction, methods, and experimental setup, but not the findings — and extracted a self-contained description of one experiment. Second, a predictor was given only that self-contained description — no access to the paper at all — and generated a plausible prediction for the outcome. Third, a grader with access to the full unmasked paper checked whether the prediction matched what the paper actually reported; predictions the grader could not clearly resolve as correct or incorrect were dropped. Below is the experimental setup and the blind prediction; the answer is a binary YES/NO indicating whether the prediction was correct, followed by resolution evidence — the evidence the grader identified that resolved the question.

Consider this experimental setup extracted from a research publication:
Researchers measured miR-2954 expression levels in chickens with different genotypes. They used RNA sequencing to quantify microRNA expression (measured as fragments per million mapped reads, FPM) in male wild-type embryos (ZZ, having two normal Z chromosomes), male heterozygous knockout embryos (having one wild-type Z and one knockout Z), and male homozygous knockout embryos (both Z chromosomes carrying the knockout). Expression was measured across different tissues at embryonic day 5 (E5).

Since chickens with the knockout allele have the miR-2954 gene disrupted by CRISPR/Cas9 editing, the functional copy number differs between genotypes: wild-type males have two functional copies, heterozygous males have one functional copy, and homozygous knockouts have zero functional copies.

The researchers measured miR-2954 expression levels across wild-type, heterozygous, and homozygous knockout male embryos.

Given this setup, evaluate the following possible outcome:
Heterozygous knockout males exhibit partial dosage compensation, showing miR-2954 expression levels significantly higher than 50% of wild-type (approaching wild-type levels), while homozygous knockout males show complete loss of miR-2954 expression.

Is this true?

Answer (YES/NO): NO